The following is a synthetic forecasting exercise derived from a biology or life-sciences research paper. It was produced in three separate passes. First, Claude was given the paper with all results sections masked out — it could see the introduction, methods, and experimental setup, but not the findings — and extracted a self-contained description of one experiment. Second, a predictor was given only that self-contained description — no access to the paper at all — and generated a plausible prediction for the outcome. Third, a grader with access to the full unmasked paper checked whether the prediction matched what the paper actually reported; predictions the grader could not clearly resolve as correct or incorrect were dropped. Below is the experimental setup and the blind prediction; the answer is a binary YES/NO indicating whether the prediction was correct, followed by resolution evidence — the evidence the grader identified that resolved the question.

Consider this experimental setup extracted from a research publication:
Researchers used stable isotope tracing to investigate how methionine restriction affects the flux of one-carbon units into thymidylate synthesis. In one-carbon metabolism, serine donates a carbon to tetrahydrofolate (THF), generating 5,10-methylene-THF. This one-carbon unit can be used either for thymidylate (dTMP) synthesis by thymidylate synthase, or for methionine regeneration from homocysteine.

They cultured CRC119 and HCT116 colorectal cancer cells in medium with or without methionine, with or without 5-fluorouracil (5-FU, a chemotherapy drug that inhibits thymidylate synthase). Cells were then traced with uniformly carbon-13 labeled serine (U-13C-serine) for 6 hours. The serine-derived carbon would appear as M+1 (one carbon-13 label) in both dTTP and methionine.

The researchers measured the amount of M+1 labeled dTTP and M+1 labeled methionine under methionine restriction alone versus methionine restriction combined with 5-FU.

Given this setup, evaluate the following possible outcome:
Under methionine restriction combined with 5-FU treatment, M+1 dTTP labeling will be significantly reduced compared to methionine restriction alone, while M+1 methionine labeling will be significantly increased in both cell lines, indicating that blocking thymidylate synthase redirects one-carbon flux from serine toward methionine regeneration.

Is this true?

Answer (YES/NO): YES